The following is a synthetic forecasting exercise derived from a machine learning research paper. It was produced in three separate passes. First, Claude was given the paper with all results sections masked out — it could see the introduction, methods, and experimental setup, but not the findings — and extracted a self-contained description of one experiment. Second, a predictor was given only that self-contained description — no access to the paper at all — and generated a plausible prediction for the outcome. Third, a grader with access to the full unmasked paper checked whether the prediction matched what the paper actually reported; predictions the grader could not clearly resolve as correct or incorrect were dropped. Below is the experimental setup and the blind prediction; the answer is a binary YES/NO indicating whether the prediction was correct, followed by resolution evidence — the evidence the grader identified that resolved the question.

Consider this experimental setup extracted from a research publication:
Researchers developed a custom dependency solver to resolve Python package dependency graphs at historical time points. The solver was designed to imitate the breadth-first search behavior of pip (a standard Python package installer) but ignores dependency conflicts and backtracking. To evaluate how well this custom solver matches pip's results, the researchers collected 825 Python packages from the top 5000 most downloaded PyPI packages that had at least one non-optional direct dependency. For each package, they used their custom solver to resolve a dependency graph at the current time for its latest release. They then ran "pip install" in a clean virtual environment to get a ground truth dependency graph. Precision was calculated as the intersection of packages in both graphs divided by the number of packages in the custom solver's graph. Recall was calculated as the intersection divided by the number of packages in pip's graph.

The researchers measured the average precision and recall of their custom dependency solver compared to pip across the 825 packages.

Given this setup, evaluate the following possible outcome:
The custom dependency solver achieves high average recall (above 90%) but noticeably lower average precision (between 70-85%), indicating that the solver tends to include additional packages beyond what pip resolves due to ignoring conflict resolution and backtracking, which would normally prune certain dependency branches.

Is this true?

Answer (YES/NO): NO